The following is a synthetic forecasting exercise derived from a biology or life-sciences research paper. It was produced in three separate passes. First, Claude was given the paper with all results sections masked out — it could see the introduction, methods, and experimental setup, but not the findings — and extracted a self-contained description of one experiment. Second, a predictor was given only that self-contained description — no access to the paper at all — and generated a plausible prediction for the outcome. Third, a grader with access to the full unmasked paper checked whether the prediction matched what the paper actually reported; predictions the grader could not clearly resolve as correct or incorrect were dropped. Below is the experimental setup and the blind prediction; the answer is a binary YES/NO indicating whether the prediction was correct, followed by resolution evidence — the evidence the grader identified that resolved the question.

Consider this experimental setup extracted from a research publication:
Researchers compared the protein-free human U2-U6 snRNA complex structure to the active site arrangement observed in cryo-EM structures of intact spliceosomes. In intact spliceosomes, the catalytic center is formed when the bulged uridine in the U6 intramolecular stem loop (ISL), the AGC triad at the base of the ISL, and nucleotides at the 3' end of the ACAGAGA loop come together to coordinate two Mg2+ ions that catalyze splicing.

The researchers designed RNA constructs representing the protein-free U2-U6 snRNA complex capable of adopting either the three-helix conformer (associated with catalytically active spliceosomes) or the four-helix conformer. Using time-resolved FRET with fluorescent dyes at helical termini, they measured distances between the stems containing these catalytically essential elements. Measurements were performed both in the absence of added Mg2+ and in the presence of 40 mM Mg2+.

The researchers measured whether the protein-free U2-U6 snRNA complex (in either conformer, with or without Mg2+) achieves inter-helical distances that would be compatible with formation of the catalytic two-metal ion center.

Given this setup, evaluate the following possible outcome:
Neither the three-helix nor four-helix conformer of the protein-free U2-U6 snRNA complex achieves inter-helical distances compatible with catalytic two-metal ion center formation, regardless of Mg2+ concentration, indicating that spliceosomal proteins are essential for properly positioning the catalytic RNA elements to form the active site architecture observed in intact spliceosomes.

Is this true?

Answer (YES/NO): YES